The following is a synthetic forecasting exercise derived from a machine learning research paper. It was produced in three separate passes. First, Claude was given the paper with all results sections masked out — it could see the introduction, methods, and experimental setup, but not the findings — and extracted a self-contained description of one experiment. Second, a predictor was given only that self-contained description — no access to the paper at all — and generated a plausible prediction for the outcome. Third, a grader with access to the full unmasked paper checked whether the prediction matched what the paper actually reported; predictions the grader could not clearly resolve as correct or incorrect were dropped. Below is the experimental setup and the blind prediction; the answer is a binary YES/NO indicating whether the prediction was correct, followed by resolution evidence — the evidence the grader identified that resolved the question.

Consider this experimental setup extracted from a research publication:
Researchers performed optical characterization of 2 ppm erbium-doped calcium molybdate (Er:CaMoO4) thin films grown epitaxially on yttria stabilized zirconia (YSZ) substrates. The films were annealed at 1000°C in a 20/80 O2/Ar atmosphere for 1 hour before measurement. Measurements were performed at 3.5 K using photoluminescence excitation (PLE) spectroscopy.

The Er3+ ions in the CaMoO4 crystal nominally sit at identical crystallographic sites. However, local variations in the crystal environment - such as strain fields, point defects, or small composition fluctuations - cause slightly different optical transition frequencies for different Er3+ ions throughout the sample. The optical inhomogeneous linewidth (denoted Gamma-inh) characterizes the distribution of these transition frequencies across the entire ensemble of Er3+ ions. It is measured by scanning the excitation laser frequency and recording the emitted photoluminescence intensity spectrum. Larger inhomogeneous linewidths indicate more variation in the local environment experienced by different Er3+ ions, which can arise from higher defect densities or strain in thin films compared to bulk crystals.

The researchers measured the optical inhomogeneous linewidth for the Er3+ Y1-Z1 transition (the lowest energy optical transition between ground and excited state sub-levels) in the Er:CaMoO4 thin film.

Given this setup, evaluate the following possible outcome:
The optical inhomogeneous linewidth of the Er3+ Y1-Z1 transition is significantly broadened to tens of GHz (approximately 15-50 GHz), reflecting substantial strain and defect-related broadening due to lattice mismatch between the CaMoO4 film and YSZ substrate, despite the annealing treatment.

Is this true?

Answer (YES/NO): NO